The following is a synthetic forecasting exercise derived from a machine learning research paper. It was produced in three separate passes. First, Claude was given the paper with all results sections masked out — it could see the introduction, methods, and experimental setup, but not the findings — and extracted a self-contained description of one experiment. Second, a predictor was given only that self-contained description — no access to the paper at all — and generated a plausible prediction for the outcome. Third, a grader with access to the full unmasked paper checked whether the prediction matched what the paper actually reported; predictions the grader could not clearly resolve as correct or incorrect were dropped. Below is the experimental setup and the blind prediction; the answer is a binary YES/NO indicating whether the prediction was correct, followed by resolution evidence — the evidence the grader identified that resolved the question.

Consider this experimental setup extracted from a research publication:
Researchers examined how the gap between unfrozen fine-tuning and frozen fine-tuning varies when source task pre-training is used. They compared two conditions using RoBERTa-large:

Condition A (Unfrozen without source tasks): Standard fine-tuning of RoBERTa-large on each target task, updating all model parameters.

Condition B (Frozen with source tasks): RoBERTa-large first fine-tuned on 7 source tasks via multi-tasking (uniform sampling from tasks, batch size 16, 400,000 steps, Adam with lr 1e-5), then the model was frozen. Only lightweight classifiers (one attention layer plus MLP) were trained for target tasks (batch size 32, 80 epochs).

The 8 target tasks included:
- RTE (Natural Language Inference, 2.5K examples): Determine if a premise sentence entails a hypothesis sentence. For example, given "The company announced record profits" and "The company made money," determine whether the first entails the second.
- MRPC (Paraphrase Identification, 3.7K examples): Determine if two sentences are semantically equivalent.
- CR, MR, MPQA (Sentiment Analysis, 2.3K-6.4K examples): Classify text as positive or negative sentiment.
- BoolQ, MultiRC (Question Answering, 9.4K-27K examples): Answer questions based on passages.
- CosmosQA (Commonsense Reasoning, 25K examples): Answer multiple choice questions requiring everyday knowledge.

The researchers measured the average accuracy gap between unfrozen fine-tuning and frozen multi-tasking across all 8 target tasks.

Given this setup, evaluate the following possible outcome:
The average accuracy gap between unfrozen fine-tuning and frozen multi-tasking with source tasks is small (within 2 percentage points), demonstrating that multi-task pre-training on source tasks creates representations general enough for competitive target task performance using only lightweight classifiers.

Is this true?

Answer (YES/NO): NO